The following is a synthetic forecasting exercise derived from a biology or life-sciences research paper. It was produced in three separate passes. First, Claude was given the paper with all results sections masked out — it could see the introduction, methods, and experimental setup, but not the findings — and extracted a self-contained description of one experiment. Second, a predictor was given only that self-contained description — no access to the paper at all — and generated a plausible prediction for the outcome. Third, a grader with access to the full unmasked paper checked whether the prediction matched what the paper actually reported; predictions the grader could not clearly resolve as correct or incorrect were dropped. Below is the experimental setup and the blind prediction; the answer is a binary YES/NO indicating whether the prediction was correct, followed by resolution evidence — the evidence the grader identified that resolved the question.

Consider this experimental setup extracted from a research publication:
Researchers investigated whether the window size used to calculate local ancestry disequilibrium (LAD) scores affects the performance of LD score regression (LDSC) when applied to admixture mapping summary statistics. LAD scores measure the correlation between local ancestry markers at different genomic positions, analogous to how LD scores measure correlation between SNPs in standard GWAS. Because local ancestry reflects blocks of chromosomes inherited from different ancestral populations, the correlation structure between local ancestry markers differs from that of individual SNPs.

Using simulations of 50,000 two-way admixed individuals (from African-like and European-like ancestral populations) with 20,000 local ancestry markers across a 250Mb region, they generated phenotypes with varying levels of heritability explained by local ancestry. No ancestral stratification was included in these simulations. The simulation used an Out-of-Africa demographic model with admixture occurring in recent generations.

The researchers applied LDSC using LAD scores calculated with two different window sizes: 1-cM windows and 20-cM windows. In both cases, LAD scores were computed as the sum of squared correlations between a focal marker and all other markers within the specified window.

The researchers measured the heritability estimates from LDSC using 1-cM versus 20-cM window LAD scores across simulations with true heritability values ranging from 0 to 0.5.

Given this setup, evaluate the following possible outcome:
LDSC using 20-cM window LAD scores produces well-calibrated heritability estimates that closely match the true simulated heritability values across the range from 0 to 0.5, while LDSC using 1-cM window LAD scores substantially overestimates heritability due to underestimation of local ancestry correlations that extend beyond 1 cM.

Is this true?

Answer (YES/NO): NO